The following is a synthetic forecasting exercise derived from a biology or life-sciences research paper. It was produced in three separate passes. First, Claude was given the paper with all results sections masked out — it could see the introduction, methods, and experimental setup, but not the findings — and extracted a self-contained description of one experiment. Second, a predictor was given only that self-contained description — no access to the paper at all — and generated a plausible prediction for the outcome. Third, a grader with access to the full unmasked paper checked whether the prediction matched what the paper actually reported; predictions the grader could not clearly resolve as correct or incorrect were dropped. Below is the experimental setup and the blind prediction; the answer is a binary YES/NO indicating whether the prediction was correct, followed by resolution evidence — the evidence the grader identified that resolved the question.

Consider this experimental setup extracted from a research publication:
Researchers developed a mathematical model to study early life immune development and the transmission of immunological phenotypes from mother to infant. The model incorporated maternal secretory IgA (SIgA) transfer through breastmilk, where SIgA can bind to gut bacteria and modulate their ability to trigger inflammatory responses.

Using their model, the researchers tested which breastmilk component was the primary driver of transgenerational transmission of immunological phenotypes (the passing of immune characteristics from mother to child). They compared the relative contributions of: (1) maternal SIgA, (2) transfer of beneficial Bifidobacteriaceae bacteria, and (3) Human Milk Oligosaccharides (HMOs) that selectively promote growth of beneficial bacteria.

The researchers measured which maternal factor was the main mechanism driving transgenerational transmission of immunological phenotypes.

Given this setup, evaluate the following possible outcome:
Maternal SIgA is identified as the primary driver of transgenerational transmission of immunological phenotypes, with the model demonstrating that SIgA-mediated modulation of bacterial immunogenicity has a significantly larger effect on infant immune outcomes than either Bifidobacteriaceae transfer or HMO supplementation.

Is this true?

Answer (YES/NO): YES